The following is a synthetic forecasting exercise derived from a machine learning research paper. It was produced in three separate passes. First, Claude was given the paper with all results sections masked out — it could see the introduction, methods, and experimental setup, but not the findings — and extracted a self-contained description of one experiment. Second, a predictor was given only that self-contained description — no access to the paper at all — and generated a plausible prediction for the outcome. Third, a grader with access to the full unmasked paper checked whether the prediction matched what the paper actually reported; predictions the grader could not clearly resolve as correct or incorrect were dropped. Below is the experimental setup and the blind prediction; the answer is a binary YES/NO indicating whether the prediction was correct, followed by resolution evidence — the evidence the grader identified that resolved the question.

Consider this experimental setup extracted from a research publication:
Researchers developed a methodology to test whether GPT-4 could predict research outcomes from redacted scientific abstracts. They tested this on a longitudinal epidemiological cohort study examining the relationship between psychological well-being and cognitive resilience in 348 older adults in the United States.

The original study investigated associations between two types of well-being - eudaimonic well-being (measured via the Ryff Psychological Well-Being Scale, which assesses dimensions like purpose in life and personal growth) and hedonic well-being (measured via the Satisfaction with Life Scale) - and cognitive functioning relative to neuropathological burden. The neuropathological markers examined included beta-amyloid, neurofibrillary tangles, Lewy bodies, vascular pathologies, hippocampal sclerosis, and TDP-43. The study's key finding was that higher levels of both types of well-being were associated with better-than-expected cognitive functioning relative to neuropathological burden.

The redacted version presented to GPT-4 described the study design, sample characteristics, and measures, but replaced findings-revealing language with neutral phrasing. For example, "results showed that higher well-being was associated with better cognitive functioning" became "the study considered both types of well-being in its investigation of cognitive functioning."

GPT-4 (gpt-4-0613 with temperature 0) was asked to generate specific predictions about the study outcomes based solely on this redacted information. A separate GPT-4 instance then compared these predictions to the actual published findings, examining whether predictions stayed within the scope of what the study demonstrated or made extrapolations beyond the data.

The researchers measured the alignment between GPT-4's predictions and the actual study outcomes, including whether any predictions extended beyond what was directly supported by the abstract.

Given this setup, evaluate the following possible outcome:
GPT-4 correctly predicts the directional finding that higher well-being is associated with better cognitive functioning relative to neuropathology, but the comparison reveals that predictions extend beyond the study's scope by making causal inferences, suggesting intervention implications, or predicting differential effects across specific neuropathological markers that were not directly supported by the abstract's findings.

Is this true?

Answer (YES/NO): YES